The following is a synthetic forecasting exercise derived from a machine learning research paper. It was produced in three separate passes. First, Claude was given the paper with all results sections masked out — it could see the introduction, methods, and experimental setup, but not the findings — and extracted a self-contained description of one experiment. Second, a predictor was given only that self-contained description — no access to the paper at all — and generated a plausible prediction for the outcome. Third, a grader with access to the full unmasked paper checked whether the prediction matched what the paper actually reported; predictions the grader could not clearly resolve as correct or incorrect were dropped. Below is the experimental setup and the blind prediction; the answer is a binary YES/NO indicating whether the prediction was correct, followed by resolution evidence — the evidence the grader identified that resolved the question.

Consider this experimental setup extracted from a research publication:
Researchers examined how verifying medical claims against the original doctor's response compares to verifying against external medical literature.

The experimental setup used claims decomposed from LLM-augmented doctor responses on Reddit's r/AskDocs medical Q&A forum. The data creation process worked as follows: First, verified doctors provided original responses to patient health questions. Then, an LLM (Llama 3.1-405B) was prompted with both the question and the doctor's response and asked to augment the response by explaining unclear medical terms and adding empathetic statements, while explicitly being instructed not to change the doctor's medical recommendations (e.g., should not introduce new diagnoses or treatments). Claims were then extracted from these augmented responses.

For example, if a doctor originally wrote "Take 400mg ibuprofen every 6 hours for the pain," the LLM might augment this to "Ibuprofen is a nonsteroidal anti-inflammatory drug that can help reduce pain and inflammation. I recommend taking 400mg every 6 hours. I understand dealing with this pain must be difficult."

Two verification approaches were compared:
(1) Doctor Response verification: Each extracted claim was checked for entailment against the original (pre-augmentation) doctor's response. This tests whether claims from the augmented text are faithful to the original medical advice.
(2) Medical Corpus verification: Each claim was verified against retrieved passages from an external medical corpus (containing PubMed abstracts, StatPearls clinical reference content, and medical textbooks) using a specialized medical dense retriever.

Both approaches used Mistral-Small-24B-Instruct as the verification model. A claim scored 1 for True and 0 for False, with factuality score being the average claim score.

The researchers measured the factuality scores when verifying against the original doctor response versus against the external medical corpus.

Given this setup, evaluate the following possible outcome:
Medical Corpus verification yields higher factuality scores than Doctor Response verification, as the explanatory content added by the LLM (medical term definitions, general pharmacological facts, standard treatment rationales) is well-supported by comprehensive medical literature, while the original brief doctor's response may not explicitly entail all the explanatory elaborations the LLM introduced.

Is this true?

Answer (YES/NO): NO